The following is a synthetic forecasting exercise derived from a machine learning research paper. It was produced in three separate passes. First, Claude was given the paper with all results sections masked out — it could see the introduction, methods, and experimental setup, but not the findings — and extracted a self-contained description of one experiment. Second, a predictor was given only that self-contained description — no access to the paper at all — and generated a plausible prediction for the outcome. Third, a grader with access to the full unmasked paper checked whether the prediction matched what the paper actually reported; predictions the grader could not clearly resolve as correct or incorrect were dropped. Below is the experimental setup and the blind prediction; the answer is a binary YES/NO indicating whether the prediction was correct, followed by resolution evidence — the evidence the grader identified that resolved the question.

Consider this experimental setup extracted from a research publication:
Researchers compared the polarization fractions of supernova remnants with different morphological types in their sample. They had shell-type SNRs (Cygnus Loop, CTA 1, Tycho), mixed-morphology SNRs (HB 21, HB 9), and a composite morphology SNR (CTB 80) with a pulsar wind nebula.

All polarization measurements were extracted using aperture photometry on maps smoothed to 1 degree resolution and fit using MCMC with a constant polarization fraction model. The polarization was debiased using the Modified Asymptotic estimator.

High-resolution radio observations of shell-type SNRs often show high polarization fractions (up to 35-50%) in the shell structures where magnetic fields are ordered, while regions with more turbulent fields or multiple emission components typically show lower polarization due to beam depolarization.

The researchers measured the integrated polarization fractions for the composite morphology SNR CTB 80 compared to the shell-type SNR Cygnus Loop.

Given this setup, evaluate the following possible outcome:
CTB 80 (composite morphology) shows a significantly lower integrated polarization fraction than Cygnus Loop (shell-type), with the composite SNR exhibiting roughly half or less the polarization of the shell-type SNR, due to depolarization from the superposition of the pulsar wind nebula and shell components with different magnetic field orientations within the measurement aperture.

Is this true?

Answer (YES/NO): NO